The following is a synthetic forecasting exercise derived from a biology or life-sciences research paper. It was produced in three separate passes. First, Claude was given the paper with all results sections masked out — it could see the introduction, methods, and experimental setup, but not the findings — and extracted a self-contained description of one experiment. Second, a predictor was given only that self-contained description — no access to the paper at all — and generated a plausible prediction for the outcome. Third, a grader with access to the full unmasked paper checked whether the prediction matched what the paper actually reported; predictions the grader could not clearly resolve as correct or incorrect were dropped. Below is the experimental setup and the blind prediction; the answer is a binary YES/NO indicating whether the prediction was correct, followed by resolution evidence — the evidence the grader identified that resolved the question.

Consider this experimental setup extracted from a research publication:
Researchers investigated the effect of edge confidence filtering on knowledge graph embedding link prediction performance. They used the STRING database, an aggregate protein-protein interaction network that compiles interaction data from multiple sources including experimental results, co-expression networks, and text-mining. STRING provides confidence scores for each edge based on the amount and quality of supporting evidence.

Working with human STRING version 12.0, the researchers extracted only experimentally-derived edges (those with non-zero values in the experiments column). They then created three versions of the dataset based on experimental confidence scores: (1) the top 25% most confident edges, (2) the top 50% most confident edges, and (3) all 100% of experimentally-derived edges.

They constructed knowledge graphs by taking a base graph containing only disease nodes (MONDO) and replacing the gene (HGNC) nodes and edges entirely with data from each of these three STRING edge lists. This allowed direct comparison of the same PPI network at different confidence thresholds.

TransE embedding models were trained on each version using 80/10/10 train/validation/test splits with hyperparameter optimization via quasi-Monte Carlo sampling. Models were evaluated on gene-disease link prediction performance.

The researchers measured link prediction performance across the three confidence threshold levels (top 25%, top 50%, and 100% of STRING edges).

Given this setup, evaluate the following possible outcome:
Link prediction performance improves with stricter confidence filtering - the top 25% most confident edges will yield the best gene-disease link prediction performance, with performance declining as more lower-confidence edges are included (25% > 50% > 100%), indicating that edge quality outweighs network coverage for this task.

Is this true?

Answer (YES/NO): NO